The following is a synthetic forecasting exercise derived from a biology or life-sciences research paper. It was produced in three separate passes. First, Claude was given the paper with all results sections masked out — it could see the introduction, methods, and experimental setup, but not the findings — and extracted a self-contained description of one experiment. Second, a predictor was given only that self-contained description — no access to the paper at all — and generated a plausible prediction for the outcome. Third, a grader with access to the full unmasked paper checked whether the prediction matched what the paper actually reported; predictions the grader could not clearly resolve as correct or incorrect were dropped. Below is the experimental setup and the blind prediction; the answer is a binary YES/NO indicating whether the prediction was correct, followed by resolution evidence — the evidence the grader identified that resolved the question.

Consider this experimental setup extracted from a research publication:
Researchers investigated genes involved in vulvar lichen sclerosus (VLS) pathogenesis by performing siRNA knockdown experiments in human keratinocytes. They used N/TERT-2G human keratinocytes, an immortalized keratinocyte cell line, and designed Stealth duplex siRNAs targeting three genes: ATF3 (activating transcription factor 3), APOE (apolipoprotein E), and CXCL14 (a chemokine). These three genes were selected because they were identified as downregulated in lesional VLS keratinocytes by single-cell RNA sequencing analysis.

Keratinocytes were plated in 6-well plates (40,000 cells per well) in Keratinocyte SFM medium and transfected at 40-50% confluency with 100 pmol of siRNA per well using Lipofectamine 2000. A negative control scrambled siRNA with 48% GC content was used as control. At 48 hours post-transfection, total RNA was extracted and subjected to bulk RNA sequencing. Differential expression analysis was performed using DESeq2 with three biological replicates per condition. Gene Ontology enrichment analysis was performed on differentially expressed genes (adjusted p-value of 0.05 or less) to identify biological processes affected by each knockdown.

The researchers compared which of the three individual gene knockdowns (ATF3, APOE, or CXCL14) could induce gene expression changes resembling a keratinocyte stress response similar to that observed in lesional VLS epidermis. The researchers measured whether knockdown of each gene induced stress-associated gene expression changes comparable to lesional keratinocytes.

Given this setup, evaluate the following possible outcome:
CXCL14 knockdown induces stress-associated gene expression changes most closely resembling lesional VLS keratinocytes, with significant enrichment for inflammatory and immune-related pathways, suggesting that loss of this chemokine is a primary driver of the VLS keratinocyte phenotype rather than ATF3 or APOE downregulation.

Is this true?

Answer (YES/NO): NO